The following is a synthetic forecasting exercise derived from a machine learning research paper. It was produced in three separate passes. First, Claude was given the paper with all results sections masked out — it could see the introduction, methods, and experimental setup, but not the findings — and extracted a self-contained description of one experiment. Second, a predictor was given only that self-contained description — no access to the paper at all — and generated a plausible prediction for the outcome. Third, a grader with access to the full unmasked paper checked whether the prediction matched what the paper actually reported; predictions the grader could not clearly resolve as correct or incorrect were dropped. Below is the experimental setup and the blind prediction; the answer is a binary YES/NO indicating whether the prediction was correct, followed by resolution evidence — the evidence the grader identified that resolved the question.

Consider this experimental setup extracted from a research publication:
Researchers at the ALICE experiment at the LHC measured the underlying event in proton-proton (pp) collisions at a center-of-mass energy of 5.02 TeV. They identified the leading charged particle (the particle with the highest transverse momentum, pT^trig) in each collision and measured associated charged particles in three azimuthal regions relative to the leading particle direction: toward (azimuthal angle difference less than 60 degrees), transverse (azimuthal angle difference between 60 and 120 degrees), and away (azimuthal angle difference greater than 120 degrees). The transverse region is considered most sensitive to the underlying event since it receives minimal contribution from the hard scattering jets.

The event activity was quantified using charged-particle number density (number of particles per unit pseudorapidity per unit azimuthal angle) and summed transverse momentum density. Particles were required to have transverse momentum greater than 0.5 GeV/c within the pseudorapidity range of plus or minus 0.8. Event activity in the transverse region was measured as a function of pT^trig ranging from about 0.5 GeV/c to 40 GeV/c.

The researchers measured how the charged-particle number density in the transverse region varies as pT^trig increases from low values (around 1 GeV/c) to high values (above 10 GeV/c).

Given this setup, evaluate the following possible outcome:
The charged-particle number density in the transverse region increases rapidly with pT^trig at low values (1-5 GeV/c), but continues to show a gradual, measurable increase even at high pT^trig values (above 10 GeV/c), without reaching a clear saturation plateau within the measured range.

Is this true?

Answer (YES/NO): NO